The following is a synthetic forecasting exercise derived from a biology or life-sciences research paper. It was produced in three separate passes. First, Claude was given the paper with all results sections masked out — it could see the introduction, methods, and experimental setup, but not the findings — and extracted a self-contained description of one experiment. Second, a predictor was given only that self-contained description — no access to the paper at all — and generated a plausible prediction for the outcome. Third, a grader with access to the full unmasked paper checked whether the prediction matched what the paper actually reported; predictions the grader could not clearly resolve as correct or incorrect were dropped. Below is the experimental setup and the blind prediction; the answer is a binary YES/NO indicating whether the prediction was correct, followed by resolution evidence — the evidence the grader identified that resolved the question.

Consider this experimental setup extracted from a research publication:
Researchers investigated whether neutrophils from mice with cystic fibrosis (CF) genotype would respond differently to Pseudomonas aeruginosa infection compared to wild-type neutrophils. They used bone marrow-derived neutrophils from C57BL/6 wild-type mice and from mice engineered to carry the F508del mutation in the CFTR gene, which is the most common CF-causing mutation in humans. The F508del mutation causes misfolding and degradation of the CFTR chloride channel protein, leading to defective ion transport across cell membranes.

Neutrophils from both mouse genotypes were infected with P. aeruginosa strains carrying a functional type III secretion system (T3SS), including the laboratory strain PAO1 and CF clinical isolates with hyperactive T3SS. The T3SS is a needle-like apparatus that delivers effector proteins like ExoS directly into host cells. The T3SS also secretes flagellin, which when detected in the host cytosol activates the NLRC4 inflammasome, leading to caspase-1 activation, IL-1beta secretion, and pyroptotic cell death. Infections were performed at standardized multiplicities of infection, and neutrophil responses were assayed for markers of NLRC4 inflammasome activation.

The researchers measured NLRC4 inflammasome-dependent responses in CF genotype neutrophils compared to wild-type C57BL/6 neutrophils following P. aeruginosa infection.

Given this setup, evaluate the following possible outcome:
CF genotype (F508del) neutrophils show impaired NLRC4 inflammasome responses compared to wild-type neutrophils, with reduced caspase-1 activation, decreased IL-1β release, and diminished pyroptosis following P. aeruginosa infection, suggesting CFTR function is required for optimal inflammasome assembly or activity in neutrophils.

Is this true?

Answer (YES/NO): NO